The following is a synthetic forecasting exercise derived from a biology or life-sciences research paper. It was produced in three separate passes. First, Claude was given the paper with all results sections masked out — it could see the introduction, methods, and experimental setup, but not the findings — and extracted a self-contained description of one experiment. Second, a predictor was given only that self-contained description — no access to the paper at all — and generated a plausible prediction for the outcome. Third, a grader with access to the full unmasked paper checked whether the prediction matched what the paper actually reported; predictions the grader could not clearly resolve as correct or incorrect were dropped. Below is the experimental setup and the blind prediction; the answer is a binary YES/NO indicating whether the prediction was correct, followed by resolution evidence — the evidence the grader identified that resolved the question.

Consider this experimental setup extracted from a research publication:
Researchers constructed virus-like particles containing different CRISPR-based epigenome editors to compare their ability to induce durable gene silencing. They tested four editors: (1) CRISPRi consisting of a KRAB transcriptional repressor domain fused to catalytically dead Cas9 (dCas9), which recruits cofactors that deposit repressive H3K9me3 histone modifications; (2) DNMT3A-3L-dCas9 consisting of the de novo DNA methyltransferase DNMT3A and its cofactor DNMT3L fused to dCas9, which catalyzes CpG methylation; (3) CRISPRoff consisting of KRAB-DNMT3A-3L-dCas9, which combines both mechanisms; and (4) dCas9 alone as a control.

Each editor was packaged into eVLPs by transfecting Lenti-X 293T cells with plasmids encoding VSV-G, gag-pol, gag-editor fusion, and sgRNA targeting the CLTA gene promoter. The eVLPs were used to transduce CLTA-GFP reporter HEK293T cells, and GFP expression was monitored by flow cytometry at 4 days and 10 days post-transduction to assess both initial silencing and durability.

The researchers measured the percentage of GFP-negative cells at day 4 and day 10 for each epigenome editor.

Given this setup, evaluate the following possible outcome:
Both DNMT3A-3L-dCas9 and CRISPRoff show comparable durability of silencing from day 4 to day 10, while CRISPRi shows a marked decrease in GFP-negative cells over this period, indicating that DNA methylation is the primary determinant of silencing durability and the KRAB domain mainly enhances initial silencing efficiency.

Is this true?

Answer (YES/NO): YES